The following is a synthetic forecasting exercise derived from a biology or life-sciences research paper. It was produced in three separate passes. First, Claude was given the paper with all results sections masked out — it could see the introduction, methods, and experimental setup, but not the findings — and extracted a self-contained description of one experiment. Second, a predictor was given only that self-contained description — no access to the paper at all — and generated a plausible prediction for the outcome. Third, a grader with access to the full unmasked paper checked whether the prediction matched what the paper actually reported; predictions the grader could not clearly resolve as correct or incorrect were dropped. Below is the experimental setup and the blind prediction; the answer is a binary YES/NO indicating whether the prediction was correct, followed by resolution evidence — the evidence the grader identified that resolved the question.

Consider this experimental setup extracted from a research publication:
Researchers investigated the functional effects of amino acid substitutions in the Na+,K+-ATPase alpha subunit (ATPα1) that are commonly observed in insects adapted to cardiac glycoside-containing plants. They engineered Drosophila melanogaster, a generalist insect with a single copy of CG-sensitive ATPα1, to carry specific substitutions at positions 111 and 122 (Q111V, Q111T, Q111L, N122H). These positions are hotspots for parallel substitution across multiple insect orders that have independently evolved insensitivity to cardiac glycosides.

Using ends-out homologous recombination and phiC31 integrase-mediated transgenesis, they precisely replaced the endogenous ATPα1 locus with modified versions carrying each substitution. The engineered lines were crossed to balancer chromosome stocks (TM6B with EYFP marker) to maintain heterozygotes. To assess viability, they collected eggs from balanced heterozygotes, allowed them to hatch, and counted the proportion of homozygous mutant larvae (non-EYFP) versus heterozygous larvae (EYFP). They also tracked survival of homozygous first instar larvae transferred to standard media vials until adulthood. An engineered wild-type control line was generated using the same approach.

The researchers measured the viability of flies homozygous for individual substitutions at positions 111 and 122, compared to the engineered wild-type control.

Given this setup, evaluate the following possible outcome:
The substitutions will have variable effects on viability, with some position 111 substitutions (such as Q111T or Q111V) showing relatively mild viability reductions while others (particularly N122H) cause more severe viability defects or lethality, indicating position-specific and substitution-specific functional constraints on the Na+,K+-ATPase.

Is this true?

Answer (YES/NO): NO